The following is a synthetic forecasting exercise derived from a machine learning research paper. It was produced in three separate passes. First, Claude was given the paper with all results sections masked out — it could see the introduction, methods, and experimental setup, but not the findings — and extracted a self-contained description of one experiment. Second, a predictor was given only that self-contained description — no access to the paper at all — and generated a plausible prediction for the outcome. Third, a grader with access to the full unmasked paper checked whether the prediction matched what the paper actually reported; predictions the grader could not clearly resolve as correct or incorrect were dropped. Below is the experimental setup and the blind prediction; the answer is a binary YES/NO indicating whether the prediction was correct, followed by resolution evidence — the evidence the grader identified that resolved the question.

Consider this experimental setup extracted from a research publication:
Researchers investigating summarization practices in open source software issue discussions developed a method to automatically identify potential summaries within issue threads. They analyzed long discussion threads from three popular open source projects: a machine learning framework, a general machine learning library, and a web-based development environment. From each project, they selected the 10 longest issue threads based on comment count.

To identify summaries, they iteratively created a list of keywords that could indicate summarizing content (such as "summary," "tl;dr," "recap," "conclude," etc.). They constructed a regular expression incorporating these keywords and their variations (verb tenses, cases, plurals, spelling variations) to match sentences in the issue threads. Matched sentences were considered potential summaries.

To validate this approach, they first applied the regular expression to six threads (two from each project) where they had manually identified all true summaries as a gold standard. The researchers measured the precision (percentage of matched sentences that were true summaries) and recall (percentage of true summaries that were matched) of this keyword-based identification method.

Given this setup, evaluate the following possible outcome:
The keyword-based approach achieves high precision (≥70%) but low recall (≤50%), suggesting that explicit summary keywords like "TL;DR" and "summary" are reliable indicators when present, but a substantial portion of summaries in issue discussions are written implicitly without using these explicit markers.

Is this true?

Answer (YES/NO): NO